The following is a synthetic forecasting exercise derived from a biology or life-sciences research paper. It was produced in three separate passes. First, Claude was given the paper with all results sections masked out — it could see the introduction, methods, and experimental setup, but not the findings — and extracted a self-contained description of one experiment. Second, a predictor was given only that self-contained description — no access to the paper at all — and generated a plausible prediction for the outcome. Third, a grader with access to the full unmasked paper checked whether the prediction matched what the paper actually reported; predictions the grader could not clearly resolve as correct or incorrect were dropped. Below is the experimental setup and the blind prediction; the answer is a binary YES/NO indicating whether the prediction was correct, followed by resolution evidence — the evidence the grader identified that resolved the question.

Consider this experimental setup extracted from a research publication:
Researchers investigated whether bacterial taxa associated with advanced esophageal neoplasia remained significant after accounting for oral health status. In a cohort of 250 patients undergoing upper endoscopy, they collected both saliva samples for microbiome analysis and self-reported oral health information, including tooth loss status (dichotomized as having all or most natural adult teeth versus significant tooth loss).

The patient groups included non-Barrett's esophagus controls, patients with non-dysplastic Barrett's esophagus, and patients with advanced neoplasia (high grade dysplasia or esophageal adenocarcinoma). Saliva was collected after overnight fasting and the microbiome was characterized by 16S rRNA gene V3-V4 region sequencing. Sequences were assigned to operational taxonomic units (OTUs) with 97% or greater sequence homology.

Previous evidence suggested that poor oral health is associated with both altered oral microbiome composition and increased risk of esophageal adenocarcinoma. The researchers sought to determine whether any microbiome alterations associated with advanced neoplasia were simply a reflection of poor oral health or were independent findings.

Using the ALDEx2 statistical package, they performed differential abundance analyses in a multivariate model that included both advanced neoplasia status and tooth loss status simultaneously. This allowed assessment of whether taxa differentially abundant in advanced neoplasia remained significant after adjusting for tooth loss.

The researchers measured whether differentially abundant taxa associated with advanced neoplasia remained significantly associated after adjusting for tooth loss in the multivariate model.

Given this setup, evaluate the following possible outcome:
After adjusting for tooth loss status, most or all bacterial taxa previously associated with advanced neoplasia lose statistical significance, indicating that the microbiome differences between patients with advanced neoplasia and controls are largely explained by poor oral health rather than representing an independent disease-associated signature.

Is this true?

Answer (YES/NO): NO